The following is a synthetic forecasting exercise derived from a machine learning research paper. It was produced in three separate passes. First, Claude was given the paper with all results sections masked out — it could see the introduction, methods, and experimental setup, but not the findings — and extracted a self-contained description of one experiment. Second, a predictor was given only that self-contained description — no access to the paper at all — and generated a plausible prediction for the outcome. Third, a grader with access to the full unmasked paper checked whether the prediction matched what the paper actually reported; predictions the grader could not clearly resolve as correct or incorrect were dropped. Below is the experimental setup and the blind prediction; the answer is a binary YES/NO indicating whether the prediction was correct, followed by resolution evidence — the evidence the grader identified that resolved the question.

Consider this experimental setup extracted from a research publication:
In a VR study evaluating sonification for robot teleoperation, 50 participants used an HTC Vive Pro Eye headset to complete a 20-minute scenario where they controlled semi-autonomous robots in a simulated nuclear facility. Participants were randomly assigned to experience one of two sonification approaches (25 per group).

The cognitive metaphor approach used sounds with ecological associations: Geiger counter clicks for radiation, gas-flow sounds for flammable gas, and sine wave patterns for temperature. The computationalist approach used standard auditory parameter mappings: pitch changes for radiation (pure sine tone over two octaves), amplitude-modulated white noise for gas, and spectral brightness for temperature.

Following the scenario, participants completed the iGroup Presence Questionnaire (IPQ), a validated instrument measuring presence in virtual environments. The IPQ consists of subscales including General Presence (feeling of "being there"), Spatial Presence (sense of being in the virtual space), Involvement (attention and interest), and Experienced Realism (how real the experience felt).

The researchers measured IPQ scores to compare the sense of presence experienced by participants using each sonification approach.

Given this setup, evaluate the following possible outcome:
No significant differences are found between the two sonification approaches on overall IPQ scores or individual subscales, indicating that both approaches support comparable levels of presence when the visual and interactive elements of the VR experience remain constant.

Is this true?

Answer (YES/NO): YES